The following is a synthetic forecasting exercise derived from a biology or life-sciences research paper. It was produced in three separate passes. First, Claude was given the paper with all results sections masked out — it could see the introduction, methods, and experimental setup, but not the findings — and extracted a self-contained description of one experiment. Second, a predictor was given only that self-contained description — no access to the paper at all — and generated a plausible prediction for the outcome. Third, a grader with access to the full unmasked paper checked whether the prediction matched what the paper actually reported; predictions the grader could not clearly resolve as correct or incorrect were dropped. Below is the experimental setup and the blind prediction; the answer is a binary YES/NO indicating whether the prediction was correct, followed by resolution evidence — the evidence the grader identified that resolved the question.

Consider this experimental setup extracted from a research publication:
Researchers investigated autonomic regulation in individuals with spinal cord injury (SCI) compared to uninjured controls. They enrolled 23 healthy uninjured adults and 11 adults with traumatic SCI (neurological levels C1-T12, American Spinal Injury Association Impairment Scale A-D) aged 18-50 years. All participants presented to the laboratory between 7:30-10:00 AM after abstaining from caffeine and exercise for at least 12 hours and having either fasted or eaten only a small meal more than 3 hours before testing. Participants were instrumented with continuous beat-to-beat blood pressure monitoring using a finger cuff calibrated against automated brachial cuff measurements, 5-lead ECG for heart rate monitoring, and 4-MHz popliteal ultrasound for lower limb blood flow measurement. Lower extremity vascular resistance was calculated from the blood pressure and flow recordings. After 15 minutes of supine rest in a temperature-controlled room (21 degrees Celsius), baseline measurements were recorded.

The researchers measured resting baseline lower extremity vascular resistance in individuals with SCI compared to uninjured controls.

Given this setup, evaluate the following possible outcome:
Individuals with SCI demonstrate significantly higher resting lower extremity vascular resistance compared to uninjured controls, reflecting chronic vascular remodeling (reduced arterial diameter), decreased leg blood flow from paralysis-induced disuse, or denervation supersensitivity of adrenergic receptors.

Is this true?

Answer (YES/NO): NO